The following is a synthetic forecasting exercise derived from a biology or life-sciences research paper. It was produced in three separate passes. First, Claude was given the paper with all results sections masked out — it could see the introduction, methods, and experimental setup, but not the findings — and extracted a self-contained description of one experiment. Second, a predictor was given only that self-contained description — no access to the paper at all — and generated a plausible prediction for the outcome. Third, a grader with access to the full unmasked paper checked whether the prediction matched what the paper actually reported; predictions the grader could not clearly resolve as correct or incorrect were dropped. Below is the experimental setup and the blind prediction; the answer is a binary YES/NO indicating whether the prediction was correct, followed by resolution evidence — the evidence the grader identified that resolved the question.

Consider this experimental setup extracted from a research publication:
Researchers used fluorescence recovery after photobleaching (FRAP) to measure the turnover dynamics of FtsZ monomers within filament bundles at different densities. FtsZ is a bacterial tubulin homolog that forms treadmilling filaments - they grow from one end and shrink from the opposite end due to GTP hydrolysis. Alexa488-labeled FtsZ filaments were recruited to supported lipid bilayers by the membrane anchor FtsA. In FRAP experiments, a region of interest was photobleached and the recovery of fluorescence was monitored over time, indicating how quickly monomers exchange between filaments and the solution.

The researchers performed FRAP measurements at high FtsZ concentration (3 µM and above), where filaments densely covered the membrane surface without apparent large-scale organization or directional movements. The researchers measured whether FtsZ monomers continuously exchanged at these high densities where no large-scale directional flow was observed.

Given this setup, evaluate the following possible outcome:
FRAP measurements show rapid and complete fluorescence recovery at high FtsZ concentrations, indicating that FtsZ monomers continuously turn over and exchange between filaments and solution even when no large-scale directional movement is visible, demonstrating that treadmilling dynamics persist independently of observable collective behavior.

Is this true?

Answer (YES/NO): YES